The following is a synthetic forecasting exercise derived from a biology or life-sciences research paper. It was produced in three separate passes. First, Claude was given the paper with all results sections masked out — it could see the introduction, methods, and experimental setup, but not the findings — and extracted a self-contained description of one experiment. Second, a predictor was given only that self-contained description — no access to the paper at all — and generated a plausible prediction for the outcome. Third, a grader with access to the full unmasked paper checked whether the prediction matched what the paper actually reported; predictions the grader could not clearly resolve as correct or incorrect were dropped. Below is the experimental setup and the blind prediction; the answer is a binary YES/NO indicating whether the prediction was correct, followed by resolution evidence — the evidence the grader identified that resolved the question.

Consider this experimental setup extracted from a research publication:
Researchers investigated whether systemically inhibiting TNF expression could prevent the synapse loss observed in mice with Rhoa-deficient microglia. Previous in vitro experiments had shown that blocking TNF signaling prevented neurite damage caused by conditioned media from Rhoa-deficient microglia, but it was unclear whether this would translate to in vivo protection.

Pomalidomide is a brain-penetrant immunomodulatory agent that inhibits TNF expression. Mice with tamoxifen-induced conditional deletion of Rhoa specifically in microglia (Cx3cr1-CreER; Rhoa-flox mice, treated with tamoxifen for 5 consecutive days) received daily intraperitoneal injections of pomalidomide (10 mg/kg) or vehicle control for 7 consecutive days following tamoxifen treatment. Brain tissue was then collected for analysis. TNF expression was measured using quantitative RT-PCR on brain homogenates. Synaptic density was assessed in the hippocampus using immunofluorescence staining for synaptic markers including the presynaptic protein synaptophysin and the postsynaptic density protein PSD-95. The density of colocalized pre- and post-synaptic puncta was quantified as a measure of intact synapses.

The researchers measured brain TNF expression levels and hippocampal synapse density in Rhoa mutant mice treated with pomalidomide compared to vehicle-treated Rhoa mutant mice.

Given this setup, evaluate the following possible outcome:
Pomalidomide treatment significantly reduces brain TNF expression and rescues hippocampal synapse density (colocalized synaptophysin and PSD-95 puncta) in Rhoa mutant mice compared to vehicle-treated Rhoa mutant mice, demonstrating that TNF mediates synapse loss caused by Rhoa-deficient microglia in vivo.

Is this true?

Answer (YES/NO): YES